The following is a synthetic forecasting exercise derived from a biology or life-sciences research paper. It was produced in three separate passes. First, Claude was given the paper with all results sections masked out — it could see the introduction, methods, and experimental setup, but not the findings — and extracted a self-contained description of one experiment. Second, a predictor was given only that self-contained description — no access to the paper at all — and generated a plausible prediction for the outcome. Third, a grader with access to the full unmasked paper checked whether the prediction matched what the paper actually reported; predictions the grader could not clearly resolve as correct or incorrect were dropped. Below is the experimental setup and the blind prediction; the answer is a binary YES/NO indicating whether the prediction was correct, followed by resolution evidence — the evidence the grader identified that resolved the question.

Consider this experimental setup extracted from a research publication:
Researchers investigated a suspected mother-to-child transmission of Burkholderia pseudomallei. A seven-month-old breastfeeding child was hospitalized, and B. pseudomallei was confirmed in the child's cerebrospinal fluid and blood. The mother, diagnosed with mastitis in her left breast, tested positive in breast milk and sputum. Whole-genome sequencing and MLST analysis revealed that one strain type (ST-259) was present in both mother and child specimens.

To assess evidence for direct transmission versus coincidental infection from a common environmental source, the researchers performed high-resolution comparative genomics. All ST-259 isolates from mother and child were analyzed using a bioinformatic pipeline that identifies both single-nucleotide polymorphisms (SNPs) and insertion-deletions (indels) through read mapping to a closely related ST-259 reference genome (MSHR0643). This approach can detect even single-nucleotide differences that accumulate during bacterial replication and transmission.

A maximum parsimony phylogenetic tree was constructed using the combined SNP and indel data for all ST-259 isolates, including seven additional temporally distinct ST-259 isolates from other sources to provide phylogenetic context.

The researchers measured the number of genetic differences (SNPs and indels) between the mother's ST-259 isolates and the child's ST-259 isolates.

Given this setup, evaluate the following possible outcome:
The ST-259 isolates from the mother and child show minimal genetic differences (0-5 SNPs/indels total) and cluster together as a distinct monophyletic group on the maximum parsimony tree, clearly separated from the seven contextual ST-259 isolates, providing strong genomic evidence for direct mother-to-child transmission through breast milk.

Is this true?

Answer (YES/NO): YES